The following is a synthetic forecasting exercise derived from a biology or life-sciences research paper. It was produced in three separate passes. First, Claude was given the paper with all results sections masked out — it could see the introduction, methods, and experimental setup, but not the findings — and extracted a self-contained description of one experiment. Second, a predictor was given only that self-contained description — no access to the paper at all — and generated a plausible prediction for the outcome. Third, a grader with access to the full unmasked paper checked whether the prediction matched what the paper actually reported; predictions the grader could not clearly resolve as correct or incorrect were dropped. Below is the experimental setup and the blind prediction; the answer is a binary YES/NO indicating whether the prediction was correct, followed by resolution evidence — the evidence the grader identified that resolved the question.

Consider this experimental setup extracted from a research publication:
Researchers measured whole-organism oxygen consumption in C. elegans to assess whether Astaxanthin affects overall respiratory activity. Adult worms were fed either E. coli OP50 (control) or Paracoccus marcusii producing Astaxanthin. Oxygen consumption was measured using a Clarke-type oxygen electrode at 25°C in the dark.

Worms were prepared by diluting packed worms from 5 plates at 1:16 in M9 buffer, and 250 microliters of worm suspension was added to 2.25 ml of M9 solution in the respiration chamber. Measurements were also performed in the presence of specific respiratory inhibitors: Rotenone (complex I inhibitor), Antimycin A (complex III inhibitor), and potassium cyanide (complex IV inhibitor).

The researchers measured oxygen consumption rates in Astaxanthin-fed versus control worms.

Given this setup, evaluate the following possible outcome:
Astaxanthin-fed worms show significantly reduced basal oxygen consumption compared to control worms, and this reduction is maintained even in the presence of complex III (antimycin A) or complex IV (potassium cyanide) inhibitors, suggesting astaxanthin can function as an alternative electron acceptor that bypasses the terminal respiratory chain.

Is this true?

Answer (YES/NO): NO